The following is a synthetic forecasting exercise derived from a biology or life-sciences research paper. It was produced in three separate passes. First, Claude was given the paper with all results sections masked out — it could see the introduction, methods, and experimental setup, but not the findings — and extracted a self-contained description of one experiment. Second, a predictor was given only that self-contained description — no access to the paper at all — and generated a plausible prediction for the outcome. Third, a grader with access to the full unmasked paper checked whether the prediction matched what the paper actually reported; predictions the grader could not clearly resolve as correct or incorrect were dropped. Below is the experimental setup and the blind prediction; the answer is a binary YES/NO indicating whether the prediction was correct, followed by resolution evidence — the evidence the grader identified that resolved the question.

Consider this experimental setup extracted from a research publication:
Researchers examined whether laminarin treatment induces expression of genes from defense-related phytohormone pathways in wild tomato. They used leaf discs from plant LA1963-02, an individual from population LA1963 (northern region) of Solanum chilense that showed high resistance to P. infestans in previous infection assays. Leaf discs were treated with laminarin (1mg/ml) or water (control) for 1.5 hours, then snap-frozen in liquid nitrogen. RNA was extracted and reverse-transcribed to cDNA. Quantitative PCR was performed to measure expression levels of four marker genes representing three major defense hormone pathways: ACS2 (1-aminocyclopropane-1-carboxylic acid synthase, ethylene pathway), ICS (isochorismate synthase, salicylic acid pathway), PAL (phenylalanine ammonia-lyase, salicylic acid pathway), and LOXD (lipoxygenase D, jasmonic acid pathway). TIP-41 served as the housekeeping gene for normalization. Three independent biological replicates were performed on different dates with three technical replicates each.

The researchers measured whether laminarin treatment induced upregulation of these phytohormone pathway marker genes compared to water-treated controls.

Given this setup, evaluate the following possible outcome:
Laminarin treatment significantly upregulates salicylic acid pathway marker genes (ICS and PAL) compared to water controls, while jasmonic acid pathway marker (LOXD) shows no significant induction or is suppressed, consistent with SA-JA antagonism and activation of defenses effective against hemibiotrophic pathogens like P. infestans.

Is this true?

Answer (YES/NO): NO